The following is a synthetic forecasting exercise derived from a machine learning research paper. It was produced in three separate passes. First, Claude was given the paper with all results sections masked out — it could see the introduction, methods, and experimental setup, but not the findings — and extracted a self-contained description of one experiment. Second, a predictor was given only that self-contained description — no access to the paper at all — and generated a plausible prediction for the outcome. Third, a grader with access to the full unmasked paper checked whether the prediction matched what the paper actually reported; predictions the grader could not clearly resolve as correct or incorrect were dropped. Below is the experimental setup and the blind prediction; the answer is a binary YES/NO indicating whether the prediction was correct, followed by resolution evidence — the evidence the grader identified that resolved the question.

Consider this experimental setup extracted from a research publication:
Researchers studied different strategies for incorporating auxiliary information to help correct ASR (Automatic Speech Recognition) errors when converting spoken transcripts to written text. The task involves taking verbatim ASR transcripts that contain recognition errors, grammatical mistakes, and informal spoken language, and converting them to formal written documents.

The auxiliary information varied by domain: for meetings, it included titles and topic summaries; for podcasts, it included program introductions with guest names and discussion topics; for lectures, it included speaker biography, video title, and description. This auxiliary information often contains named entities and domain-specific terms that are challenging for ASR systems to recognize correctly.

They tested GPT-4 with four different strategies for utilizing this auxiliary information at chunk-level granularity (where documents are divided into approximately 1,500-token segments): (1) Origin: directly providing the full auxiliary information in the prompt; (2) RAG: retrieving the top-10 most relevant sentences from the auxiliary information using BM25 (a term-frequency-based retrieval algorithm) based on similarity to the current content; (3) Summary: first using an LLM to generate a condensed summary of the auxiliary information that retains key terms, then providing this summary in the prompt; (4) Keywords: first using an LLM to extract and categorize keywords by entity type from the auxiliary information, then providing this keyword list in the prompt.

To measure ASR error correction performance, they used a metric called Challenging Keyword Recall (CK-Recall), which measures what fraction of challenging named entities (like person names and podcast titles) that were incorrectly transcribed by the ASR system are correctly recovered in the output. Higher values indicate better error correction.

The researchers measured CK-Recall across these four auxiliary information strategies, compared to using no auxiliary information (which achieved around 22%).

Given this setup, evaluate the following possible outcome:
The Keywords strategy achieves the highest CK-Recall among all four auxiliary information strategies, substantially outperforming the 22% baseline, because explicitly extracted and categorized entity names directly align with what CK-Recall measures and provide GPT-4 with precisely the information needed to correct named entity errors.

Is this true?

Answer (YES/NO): YES